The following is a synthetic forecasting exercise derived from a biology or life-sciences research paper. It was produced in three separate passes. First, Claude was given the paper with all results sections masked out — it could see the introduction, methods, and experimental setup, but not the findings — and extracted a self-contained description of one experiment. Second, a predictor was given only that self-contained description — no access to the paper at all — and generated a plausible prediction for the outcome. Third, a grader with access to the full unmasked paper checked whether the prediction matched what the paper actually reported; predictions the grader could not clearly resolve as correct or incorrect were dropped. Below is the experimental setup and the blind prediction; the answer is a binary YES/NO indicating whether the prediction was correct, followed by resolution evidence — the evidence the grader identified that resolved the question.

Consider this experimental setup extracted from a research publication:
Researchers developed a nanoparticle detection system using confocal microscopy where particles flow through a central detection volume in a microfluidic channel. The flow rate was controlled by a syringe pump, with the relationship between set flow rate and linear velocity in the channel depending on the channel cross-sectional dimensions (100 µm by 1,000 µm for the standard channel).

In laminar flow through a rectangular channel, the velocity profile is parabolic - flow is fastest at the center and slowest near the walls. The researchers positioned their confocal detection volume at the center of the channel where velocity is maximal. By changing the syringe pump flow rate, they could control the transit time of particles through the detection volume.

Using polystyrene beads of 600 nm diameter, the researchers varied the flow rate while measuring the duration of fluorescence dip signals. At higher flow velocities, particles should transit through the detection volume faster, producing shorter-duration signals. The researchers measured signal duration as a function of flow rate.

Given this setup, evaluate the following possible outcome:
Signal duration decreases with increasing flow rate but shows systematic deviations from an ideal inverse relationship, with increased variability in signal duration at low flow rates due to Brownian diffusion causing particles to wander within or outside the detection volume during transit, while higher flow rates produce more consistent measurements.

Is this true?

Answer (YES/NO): YES